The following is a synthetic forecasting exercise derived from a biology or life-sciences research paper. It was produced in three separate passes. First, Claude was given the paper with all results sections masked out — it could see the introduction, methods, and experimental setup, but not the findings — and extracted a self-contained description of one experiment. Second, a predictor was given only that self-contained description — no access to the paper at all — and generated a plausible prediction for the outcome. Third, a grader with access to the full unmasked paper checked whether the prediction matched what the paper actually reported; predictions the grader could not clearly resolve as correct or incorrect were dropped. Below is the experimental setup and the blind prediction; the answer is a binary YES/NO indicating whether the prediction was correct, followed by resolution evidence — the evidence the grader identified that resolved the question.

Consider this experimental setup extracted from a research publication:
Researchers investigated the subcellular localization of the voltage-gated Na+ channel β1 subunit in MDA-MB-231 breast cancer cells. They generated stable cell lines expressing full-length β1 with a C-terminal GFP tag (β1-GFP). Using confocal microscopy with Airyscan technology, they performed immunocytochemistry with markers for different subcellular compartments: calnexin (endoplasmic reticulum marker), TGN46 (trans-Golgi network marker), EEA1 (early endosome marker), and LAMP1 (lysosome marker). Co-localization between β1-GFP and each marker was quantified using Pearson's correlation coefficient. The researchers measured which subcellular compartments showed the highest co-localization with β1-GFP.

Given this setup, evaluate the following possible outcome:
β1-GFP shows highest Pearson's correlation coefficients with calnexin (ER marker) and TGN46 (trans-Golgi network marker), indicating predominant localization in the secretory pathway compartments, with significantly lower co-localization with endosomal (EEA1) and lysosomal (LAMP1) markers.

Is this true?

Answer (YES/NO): YES